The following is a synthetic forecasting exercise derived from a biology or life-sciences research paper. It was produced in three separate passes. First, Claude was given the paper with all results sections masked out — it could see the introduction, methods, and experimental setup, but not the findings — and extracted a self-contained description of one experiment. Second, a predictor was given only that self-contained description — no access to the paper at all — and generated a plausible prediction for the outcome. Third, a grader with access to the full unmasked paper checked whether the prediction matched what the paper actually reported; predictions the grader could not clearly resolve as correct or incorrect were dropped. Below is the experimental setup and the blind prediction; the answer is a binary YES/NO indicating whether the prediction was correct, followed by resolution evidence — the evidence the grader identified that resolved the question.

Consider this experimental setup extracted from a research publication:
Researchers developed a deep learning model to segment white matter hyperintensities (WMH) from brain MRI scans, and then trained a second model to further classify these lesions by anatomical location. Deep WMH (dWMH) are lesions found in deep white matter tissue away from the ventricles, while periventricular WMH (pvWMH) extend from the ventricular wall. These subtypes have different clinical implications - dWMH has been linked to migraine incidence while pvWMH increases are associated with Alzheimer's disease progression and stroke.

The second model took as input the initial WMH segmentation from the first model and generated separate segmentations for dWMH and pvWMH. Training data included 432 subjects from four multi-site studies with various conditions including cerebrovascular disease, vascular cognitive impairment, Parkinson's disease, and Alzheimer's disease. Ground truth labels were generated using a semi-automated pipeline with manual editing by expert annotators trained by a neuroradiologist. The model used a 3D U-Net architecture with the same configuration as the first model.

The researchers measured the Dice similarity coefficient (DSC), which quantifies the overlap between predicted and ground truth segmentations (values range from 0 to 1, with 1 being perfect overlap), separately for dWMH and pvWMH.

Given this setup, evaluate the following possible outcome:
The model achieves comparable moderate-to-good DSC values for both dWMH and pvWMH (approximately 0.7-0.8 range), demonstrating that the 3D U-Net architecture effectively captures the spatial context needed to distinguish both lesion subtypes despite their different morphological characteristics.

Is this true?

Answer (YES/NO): NO